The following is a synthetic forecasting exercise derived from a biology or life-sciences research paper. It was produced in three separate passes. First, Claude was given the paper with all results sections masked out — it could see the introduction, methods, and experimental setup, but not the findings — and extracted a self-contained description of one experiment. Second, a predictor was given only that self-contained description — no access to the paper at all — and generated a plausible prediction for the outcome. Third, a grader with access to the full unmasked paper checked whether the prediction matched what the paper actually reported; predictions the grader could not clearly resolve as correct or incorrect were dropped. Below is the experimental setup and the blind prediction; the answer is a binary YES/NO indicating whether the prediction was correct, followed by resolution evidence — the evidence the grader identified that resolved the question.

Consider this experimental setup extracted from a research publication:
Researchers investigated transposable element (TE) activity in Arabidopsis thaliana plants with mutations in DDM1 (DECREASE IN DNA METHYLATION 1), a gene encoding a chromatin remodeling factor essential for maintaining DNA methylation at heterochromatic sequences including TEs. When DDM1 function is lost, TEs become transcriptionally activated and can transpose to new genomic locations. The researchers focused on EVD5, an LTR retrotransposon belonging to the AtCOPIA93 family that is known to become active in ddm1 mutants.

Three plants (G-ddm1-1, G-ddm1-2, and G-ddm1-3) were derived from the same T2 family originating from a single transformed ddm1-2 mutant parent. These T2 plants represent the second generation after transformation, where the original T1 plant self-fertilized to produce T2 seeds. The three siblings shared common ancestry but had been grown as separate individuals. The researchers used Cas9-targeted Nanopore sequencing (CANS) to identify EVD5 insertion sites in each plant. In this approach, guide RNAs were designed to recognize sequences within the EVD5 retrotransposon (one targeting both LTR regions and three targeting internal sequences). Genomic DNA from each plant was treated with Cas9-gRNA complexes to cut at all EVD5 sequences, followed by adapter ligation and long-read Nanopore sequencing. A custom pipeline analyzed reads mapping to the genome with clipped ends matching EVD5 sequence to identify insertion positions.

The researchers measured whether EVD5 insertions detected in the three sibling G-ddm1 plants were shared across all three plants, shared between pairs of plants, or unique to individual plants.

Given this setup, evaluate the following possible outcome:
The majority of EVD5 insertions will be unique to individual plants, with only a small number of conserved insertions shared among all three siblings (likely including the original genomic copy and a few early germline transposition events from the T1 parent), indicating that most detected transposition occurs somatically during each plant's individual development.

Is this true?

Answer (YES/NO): YES